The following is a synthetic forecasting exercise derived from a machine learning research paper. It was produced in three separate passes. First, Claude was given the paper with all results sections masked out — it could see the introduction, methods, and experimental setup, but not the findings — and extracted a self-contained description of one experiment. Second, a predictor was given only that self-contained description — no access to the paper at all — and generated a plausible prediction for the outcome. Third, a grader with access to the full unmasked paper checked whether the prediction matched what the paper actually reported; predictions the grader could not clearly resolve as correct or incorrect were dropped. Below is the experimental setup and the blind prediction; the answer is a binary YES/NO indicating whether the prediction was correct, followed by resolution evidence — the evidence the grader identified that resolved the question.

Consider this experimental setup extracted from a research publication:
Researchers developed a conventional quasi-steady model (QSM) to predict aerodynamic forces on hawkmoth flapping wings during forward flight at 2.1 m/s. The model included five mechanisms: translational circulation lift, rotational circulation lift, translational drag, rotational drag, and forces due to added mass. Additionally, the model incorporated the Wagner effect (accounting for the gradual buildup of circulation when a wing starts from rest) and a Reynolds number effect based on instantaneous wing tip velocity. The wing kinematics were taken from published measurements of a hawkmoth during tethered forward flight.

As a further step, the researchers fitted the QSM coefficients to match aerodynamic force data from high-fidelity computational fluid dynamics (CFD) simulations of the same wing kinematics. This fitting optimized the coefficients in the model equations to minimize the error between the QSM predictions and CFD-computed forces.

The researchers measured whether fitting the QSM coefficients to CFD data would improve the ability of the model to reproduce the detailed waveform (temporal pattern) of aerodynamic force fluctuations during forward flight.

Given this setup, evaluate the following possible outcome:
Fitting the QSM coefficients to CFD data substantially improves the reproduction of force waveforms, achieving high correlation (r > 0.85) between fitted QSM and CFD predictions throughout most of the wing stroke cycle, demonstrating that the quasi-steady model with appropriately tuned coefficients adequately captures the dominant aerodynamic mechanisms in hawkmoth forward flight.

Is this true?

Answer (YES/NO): NO